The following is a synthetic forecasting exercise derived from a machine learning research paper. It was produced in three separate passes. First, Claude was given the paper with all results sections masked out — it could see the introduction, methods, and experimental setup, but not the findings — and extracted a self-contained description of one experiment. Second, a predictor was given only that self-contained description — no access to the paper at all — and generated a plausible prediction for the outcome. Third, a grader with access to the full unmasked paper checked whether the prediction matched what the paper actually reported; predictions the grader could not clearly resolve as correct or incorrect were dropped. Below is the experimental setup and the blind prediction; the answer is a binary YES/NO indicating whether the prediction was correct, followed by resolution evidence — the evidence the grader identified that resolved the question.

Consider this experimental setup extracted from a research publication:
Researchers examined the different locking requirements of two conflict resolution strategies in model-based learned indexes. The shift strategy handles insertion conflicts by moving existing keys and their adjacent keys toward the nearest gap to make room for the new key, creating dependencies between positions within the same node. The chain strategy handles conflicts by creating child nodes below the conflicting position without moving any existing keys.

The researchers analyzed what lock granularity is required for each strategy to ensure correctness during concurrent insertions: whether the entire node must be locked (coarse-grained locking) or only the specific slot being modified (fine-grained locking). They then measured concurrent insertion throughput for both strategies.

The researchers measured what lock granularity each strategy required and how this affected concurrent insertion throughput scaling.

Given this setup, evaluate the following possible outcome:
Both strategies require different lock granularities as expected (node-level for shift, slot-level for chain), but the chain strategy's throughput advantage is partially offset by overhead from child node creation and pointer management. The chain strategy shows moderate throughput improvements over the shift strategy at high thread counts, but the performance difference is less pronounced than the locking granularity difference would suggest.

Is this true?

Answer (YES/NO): NO